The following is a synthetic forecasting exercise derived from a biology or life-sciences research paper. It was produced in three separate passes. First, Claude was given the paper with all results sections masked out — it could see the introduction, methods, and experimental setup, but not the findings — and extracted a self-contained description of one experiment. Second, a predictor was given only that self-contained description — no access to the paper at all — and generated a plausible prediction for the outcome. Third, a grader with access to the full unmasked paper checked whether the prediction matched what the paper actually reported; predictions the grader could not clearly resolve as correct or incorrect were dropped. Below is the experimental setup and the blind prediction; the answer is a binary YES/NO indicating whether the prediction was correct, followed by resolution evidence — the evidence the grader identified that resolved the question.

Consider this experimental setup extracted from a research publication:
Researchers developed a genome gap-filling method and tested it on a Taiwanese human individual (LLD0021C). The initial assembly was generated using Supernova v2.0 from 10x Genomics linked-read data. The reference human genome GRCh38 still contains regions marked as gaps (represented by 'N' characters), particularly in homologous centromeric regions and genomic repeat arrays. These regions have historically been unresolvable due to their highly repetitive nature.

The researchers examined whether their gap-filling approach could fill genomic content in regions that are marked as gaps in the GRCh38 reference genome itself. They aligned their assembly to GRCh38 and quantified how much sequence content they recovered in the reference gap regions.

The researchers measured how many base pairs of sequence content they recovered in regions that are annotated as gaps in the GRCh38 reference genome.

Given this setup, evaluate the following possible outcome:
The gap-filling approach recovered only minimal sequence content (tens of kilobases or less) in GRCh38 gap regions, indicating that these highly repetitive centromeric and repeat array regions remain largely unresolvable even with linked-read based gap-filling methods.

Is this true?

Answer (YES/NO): NO